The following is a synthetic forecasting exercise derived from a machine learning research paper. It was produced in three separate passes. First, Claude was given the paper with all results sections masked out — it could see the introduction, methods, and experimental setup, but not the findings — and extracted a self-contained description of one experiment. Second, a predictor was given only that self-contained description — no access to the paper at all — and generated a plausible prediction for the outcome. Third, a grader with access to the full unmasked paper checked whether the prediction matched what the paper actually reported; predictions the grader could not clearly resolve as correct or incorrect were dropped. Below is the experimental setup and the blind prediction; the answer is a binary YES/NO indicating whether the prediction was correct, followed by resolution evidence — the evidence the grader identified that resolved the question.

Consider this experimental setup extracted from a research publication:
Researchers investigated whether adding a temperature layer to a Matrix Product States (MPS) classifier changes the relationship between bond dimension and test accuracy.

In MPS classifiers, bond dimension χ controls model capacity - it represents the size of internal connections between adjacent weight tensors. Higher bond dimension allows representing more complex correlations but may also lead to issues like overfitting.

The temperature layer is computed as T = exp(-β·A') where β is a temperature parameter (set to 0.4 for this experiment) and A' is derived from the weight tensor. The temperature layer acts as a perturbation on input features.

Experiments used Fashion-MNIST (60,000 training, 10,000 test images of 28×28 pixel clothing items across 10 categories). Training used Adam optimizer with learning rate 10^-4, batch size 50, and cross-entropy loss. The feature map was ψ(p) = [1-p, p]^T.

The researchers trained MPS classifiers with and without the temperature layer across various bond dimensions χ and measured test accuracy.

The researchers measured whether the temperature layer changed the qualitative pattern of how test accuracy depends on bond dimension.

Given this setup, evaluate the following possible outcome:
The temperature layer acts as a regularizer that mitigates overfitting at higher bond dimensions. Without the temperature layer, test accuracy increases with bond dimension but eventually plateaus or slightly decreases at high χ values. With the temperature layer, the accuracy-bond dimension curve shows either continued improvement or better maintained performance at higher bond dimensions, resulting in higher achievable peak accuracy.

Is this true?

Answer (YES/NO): NO